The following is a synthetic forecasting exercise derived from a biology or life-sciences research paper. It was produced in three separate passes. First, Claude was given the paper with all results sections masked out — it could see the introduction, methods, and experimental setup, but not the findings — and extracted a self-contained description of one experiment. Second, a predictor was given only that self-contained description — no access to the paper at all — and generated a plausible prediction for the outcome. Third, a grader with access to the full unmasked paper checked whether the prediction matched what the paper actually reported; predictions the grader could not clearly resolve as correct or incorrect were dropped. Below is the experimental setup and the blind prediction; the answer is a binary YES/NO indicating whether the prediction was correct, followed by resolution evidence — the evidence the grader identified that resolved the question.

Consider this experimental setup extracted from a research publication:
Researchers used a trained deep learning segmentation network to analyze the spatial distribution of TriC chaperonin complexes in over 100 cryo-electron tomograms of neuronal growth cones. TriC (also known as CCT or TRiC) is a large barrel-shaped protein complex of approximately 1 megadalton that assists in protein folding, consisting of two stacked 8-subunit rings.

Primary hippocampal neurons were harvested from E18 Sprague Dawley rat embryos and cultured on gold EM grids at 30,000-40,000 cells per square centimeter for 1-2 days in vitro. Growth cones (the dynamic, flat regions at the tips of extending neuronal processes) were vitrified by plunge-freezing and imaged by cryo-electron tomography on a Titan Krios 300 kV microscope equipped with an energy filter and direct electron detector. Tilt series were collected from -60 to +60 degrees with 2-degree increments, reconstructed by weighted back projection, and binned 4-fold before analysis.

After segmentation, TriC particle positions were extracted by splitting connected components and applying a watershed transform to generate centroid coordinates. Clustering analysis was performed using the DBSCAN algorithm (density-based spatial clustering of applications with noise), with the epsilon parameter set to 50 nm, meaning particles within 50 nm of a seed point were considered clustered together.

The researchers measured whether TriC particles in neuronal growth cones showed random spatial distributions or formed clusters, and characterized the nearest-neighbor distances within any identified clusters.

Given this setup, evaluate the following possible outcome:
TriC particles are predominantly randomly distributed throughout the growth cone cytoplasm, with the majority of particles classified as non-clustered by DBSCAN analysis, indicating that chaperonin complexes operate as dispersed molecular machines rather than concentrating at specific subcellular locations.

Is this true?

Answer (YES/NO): NO